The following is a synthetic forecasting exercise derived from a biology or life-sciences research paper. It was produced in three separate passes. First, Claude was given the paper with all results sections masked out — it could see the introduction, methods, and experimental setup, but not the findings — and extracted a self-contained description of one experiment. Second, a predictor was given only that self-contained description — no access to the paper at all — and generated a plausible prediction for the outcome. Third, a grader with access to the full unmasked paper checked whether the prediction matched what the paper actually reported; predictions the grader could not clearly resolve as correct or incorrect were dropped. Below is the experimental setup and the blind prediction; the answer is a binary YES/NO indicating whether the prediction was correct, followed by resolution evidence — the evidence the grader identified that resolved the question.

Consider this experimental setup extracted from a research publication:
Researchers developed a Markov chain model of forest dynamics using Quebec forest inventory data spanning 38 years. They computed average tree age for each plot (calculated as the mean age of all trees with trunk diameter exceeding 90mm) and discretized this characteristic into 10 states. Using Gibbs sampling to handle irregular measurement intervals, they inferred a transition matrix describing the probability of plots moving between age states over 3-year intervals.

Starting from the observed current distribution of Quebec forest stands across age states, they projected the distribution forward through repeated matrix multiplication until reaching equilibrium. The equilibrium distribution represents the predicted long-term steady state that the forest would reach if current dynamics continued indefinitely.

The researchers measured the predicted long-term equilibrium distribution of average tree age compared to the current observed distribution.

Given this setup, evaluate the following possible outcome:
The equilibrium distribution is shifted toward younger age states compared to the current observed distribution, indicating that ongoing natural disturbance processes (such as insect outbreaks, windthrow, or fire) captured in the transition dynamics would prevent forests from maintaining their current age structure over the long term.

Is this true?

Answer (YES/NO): NO